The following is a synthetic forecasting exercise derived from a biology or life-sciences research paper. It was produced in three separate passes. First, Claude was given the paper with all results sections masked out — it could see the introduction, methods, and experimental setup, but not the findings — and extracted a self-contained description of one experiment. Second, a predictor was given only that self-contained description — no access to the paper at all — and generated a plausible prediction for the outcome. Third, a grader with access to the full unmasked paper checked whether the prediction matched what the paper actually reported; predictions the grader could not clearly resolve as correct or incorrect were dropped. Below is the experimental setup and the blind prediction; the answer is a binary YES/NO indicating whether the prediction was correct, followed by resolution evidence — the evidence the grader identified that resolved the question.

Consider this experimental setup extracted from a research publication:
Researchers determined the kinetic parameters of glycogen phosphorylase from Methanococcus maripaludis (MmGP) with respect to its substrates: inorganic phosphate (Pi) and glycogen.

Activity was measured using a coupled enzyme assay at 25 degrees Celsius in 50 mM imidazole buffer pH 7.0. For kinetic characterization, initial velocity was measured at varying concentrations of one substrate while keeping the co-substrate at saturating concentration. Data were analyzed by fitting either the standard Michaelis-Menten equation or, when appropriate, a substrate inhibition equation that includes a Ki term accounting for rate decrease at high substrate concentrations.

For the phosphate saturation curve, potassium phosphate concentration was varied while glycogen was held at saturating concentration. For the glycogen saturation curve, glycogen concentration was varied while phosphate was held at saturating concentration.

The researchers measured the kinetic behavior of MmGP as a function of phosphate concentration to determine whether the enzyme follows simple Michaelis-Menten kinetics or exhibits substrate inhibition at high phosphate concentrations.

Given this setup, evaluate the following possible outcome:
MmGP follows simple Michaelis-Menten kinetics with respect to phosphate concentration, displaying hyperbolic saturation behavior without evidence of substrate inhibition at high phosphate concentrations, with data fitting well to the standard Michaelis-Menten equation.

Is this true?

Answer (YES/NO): NO